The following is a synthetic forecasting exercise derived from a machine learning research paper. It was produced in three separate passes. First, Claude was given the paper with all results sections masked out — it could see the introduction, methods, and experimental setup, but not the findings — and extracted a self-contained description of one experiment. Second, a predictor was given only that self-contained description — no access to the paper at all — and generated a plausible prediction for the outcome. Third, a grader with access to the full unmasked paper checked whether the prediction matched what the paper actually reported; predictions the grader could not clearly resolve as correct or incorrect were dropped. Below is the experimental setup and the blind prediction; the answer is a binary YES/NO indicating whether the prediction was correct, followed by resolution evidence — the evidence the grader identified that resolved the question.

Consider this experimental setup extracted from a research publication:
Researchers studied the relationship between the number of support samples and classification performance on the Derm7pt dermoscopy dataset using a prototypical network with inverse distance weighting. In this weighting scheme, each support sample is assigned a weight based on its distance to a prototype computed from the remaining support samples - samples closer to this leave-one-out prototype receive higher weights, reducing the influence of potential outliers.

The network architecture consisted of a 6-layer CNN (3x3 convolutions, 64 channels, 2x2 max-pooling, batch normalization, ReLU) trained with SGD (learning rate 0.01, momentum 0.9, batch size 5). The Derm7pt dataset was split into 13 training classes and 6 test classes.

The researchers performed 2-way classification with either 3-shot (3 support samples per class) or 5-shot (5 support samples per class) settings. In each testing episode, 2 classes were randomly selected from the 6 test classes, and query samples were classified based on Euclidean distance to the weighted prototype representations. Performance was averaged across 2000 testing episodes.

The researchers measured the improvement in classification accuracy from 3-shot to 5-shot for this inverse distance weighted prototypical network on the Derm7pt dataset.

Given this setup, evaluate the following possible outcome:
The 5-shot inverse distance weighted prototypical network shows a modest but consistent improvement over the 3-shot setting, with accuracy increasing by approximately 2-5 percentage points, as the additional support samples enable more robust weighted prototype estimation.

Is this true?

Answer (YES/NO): NO